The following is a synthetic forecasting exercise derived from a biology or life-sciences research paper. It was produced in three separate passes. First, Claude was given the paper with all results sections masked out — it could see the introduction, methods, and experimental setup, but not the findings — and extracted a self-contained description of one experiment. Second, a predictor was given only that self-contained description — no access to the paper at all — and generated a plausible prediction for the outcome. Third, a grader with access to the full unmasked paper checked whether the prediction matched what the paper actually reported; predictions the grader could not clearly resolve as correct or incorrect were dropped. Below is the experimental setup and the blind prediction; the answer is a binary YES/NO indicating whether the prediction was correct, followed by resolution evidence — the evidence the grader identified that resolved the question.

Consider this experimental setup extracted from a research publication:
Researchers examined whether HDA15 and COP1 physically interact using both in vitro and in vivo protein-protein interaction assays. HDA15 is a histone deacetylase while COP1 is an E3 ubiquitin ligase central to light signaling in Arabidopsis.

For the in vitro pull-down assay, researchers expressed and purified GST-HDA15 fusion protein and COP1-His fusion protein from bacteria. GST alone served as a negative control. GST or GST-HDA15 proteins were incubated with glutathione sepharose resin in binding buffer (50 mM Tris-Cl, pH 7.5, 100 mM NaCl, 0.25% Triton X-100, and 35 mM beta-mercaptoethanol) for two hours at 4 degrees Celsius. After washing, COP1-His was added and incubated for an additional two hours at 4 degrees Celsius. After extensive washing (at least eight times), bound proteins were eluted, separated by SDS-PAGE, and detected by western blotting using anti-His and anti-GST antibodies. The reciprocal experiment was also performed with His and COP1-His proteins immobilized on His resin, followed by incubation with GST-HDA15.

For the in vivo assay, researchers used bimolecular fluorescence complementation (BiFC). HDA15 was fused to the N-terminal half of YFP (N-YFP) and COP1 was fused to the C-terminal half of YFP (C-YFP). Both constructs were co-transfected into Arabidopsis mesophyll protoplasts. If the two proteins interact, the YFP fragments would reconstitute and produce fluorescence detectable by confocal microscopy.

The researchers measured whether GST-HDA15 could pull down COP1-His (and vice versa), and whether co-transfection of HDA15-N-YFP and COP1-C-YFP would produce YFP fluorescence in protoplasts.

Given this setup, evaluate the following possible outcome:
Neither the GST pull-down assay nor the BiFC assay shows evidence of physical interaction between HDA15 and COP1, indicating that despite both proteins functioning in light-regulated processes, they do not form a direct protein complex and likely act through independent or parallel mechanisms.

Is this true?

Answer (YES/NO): NO